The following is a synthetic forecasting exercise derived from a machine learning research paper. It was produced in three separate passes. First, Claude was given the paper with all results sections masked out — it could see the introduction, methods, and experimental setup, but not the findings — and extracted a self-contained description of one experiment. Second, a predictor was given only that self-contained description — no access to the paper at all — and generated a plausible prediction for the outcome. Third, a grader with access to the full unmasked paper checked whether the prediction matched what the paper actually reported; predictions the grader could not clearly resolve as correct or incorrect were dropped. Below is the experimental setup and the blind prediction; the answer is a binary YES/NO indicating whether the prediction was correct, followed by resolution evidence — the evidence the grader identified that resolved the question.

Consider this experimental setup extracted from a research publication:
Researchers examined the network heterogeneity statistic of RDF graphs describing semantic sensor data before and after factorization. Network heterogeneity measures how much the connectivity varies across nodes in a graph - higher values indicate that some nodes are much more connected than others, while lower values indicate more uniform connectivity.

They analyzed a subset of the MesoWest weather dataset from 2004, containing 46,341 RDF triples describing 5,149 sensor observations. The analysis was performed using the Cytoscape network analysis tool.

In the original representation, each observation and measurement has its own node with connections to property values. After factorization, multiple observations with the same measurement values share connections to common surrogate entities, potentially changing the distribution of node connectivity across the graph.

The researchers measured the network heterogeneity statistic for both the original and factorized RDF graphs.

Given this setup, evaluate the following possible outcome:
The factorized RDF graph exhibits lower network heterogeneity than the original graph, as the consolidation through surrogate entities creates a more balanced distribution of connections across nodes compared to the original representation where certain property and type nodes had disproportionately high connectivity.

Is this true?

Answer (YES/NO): YES